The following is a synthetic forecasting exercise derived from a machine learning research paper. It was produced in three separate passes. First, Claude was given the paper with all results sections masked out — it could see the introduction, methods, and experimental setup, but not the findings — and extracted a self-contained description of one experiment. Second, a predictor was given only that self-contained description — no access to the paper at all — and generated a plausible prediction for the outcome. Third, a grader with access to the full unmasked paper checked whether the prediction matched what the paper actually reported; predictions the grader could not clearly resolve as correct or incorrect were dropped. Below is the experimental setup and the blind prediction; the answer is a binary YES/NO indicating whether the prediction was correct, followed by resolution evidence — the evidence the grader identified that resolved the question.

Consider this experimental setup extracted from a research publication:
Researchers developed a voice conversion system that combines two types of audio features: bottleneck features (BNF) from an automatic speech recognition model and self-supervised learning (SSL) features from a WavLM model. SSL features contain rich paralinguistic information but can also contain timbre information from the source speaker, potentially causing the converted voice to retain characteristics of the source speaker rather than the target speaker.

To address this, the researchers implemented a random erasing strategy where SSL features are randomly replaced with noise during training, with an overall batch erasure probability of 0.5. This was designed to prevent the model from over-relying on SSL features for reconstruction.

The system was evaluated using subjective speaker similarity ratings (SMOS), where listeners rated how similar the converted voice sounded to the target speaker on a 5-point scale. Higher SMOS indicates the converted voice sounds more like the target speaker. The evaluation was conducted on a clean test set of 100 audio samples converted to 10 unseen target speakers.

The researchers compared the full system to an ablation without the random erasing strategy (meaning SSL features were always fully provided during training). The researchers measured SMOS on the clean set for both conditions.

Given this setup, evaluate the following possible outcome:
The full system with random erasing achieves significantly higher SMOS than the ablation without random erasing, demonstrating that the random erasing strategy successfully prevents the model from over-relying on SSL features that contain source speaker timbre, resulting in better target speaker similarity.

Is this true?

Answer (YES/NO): YES